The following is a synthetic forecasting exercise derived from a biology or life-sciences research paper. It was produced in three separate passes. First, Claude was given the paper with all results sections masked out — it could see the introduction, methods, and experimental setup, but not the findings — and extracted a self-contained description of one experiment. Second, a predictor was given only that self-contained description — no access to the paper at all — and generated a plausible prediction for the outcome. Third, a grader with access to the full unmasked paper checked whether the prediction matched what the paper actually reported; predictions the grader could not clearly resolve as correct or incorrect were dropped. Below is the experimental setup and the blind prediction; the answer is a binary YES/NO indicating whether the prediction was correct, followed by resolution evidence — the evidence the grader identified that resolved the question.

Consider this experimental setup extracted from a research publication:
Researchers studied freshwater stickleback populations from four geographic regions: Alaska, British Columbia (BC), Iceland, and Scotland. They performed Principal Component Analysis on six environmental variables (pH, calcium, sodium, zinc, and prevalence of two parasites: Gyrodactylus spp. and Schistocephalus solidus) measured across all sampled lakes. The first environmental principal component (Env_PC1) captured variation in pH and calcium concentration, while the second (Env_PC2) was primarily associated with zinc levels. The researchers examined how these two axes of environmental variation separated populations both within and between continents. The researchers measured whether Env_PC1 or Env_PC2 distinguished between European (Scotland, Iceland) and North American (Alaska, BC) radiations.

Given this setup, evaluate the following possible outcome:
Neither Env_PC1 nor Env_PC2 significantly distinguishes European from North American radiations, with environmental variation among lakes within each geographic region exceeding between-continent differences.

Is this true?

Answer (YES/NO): NO